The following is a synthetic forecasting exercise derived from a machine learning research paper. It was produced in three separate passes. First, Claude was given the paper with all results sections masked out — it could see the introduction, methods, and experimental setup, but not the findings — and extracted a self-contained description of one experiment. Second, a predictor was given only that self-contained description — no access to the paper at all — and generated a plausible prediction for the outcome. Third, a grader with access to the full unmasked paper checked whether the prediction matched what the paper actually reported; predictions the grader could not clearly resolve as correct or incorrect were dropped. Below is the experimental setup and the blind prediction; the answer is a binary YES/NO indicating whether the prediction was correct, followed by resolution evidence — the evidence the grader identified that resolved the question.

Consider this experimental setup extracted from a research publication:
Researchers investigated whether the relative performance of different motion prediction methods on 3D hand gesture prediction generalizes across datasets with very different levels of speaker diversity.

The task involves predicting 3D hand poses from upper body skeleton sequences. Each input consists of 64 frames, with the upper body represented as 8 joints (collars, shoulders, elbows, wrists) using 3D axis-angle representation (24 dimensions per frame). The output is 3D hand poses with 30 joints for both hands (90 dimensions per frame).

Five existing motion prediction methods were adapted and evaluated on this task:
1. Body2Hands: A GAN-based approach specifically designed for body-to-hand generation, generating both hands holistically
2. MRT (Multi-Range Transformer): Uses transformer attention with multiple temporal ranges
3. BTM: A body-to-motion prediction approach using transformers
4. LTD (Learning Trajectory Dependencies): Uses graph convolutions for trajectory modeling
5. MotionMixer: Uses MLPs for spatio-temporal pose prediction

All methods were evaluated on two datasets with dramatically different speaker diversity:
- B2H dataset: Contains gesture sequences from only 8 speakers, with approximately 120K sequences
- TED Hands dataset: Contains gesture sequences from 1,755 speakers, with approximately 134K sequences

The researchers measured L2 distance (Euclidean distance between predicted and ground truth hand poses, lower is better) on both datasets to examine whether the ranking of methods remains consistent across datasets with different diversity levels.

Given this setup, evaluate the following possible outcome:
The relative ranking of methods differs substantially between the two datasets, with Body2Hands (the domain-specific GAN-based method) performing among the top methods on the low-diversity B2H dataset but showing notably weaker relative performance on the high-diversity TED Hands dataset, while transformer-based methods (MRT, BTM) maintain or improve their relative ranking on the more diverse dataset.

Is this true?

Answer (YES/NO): NO